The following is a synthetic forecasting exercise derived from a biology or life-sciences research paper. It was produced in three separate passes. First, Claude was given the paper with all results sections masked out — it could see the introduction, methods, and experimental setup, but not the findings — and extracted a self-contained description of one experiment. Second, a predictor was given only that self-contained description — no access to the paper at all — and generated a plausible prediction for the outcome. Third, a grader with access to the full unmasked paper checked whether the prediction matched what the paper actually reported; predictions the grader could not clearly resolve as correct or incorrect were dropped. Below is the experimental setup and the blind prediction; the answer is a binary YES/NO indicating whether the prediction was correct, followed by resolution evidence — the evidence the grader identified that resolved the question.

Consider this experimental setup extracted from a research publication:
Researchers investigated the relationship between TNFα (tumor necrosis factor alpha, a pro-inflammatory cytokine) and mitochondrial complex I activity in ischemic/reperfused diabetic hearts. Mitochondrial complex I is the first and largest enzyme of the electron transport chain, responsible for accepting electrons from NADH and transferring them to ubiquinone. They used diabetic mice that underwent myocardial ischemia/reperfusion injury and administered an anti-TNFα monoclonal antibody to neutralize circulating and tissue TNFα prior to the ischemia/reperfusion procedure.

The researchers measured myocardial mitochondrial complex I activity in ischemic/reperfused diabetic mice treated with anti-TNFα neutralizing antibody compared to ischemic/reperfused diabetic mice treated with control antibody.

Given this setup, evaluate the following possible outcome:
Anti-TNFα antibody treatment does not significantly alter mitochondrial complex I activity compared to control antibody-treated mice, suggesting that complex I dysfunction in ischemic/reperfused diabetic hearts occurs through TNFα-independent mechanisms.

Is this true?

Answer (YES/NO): NO